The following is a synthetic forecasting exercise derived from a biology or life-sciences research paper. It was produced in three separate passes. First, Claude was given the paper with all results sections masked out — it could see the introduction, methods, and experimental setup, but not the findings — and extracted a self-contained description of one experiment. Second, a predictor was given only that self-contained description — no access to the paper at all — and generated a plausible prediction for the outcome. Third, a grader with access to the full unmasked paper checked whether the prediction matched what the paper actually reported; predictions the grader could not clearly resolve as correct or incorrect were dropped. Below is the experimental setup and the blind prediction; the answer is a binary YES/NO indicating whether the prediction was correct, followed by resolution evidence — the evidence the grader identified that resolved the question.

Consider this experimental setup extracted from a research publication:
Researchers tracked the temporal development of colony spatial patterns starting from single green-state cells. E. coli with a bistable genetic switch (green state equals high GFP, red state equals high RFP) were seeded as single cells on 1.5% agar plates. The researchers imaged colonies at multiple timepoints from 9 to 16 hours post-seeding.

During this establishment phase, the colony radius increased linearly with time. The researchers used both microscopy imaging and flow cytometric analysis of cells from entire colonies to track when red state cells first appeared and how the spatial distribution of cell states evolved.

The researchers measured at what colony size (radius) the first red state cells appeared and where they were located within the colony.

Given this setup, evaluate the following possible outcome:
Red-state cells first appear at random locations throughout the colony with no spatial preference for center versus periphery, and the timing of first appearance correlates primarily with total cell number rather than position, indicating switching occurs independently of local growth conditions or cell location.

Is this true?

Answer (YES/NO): NO